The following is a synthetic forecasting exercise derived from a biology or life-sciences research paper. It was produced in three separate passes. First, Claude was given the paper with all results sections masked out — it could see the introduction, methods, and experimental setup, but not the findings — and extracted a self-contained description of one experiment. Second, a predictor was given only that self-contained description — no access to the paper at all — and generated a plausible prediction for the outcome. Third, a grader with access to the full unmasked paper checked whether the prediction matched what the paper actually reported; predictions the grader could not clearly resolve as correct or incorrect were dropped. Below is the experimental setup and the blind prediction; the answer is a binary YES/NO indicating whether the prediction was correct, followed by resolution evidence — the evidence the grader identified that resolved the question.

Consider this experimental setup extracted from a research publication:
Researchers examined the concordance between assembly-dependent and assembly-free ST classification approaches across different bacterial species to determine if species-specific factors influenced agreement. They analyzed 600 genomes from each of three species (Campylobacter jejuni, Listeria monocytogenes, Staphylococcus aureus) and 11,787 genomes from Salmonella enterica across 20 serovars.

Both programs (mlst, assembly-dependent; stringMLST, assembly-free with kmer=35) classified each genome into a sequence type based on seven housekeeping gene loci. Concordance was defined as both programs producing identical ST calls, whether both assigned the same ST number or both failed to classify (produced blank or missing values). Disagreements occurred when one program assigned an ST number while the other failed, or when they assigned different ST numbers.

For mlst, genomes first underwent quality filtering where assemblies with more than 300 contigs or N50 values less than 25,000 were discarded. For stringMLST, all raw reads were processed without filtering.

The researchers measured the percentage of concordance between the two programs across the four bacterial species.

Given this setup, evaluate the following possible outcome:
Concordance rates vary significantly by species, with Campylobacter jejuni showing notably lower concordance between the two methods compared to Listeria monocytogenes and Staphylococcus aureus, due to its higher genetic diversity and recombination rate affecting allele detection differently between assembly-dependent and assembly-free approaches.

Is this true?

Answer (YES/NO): NO